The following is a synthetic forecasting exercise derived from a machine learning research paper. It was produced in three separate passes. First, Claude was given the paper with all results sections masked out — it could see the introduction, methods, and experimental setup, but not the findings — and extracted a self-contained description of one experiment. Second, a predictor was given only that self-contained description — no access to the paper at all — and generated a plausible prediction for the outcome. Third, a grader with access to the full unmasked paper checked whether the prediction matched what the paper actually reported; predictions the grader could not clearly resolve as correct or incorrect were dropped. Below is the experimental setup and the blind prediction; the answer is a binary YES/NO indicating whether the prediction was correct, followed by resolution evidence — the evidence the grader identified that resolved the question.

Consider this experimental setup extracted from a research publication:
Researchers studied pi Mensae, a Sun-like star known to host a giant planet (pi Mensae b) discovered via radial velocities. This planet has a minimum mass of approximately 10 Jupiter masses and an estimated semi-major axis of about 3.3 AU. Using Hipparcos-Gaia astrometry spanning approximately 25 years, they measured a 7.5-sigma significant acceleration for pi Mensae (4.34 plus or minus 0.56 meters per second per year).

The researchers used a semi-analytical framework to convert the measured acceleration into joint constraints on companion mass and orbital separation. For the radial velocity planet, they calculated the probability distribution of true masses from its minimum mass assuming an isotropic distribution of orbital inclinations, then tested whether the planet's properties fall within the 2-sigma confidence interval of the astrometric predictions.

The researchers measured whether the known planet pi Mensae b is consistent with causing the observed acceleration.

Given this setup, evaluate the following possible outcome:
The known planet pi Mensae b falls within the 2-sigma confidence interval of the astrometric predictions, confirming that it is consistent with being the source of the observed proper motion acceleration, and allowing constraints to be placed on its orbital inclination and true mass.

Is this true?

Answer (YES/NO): YES